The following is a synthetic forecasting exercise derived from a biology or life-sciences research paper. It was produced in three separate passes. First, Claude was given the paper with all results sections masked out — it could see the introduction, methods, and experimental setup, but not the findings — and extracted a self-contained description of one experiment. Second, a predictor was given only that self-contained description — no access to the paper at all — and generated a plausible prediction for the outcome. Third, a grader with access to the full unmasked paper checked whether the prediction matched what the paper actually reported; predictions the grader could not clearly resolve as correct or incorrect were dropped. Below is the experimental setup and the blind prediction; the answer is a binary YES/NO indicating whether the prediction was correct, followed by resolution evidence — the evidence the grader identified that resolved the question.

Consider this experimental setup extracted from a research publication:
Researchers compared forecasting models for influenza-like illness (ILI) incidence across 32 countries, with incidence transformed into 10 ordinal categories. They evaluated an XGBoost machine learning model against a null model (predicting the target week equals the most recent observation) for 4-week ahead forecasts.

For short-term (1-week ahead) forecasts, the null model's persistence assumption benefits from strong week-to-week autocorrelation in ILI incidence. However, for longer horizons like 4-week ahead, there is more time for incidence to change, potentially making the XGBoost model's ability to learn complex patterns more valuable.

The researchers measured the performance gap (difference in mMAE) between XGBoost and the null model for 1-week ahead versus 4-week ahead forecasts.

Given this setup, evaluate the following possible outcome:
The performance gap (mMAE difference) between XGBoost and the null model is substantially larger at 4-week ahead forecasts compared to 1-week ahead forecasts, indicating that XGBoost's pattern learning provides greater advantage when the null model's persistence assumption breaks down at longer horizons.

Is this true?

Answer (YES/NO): NO